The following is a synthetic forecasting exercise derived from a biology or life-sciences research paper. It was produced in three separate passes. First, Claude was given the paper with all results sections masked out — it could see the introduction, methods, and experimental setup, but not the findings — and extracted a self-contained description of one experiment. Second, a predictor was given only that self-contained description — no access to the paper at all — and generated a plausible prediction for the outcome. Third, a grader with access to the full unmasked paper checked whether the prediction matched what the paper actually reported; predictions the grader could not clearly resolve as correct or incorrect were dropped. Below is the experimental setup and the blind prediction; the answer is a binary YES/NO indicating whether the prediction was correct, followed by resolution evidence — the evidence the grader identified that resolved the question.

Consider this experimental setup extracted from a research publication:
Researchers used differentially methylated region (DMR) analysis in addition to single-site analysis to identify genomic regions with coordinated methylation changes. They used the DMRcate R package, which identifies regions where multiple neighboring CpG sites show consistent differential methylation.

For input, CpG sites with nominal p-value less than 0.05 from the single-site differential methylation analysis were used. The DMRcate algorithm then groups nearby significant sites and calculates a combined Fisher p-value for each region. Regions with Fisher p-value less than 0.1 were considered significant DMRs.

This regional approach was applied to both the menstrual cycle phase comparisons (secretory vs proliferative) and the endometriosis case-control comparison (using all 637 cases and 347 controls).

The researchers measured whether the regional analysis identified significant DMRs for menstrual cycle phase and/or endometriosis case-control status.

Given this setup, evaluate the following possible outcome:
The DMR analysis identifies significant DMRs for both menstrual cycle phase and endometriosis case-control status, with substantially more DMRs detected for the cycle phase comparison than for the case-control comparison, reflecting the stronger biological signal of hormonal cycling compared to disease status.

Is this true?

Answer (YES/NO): NO